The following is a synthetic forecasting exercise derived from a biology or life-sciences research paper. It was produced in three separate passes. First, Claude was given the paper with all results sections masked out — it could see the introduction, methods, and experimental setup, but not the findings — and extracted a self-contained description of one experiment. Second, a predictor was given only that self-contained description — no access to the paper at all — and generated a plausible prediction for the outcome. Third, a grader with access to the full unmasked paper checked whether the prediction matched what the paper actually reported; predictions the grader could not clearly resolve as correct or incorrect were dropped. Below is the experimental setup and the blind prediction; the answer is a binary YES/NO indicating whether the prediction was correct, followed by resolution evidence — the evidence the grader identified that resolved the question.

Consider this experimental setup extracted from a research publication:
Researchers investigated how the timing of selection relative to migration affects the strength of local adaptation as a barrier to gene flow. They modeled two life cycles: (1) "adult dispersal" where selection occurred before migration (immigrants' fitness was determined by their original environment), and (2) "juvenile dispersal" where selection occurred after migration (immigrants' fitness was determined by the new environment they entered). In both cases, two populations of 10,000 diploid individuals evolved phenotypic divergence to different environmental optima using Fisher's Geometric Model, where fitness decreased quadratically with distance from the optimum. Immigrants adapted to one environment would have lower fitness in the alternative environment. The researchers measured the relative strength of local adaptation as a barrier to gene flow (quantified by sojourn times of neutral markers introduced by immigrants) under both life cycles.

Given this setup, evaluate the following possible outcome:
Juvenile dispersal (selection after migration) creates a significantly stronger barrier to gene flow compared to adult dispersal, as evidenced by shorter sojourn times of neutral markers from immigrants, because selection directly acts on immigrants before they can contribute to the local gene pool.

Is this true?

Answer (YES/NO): YES